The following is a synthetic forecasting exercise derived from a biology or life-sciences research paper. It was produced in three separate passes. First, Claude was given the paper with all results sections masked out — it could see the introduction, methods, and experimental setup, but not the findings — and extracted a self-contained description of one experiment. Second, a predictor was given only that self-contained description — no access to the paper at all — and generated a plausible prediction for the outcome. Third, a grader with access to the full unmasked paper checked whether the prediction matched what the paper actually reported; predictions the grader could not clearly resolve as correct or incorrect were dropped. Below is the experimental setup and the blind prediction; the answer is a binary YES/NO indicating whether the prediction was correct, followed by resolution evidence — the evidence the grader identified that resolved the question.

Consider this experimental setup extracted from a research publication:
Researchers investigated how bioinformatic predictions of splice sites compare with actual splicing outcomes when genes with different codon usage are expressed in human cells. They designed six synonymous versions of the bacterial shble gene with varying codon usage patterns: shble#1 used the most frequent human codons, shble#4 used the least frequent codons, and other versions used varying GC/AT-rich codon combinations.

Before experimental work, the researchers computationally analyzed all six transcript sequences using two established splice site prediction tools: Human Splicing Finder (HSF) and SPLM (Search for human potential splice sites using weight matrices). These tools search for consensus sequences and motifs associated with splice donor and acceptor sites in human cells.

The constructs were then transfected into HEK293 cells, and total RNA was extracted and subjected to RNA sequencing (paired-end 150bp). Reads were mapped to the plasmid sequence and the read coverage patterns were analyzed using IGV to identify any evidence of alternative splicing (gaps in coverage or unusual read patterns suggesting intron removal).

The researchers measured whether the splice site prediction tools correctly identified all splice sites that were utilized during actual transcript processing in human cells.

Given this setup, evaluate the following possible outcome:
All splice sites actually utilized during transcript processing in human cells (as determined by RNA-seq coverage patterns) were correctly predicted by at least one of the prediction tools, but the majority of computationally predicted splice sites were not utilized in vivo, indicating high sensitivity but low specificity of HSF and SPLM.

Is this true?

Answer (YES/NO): NO